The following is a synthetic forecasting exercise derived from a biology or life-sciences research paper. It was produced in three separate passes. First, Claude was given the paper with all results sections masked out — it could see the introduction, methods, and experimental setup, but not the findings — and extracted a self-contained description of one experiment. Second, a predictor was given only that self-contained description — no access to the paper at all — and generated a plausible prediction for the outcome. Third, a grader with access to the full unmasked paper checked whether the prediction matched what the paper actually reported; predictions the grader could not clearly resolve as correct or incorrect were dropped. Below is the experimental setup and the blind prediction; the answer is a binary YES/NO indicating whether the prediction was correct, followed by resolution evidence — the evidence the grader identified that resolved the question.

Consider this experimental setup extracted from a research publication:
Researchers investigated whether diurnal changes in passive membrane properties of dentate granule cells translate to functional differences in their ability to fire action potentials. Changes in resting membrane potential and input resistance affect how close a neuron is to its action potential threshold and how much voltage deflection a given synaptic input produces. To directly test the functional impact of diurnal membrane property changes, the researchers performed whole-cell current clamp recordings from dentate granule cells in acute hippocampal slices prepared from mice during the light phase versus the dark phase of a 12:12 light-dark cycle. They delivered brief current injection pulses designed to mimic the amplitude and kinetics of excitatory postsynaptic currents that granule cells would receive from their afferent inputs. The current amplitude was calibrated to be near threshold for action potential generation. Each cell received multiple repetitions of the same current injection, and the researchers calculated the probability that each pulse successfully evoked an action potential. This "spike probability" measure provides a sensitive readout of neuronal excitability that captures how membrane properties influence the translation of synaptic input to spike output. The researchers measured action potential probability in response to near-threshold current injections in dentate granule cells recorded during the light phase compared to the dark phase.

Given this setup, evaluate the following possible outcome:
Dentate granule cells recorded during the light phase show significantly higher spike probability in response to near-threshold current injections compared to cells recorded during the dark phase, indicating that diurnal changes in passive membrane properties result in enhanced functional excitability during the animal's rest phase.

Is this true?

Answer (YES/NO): NO